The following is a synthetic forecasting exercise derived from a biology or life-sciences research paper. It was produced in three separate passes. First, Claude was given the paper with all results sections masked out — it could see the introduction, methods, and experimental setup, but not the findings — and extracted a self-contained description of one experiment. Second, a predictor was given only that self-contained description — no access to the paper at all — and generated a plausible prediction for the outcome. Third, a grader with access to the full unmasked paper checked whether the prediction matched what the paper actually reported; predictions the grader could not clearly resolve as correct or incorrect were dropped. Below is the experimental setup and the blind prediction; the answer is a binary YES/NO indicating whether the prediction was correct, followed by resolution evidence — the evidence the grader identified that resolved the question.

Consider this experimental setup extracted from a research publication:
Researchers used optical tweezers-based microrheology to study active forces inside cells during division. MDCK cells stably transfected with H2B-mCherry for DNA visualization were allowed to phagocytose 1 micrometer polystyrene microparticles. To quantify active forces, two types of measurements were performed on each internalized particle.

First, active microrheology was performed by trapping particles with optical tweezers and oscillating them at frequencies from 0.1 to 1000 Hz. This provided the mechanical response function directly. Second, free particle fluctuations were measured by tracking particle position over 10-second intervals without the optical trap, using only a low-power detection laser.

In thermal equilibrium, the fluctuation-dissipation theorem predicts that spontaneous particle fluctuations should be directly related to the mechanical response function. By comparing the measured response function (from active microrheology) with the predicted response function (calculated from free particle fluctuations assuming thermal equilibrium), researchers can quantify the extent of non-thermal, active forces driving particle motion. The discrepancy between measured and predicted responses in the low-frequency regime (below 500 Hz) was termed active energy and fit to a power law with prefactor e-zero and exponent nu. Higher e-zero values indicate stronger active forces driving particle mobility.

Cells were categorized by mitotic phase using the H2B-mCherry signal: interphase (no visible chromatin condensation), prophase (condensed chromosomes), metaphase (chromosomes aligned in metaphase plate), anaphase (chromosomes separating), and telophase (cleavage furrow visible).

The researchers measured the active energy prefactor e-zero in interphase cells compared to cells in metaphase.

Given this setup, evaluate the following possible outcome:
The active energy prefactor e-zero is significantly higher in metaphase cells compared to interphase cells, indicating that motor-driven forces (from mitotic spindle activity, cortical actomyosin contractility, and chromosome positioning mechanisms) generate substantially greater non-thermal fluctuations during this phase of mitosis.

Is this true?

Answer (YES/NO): NO